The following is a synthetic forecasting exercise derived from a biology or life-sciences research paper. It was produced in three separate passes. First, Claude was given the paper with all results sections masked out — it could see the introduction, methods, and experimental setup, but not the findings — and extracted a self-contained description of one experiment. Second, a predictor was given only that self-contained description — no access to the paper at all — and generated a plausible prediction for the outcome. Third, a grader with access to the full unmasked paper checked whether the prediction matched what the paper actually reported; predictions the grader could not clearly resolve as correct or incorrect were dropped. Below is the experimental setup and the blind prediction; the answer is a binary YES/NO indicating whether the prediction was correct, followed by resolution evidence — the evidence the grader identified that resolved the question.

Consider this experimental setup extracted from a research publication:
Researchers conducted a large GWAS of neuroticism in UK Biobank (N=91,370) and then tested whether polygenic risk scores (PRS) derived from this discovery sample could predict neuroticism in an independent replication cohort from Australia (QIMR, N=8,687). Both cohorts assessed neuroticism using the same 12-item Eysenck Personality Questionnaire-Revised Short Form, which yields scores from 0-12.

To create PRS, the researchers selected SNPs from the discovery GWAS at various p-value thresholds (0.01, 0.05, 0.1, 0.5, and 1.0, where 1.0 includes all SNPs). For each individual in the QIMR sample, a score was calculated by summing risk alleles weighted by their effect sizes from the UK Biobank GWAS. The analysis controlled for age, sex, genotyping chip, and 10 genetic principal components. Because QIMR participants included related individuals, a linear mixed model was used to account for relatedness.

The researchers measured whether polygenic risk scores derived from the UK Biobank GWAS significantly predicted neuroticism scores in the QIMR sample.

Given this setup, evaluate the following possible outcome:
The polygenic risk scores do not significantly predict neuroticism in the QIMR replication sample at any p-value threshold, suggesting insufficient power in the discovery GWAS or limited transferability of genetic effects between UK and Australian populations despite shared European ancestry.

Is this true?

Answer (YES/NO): NO